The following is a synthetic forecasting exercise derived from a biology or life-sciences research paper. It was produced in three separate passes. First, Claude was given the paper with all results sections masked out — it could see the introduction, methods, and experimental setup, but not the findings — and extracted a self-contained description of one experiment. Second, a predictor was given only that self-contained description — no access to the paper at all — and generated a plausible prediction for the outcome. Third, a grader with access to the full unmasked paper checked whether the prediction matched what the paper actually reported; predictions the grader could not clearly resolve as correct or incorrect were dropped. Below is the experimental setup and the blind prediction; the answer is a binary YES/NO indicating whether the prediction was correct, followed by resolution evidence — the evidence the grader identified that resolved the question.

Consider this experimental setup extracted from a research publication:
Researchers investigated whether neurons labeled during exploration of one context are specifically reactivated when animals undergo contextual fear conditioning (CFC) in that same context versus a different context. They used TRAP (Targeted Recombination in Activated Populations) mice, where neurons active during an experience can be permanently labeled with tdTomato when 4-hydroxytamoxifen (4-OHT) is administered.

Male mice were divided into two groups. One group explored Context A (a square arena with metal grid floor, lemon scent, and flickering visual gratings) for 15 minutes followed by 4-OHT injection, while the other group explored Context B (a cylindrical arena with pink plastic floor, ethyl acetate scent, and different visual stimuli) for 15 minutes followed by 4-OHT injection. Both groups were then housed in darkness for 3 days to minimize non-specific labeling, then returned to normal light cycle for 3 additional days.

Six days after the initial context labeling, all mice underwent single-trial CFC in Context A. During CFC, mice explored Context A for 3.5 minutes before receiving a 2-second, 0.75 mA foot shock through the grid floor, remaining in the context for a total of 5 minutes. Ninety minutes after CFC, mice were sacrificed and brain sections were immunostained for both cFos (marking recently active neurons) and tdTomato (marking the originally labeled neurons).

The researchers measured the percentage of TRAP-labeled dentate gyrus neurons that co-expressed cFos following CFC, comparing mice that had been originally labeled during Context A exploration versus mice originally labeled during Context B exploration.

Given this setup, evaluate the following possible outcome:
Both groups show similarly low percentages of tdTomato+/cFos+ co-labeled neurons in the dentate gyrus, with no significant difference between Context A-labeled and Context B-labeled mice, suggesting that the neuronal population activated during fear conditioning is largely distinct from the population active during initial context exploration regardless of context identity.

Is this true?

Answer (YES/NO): NO